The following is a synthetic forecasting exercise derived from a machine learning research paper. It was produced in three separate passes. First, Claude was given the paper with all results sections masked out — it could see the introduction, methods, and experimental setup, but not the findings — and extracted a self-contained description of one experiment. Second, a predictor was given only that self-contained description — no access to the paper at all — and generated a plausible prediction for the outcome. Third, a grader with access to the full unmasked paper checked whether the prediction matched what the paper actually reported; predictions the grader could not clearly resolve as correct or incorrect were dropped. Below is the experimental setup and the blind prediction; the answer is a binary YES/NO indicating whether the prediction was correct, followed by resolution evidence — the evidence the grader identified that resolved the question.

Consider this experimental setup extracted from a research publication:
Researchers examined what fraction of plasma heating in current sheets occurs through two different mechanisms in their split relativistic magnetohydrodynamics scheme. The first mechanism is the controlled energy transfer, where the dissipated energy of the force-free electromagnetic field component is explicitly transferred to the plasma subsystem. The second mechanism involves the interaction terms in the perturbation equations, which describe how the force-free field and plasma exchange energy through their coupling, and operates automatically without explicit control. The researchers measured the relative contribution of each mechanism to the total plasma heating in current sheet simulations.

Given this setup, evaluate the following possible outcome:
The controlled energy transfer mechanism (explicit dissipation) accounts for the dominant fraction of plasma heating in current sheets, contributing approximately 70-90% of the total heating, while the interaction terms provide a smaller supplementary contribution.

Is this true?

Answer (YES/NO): NO